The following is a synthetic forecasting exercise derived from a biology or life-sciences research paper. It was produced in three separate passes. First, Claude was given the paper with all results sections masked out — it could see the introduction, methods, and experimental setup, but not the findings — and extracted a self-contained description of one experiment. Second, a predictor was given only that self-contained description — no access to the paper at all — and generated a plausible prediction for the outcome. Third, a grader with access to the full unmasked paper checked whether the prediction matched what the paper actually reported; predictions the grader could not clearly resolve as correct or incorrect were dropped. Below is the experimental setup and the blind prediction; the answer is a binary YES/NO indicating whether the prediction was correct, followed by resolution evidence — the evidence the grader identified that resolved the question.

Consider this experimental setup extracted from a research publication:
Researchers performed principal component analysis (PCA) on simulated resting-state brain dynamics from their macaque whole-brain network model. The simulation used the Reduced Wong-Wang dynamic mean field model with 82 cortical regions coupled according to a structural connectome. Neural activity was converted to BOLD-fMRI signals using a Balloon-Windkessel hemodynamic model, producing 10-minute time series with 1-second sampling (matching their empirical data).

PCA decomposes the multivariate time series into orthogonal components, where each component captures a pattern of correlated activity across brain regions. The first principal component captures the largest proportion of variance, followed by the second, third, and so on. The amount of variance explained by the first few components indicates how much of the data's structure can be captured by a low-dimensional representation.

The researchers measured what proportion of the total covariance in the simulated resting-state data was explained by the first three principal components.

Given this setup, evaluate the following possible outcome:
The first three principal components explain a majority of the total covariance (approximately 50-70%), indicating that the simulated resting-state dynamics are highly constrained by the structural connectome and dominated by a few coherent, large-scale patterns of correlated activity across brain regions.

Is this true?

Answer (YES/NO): NO